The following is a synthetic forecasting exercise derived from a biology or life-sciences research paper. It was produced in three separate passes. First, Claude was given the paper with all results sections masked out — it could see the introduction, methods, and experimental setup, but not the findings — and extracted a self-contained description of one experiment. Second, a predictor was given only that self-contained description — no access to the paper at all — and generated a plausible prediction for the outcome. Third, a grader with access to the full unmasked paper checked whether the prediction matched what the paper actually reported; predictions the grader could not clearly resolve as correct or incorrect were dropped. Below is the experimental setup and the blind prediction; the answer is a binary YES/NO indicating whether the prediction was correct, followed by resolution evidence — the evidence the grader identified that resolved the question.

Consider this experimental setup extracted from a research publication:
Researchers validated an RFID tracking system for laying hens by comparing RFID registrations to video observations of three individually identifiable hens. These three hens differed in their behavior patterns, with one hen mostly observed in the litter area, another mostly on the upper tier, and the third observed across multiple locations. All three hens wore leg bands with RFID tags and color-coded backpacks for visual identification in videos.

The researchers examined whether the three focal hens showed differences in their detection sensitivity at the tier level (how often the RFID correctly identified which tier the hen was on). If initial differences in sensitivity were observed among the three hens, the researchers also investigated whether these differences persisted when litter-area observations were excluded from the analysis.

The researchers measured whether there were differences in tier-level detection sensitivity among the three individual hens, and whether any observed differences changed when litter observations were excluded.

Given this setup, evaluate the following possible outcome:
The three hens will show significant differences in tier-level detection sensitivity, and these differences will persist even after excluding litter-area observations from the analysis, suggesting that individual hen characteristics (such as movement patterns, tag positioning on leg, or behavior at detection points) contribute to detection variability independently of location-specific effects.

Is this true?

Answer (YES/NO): NO